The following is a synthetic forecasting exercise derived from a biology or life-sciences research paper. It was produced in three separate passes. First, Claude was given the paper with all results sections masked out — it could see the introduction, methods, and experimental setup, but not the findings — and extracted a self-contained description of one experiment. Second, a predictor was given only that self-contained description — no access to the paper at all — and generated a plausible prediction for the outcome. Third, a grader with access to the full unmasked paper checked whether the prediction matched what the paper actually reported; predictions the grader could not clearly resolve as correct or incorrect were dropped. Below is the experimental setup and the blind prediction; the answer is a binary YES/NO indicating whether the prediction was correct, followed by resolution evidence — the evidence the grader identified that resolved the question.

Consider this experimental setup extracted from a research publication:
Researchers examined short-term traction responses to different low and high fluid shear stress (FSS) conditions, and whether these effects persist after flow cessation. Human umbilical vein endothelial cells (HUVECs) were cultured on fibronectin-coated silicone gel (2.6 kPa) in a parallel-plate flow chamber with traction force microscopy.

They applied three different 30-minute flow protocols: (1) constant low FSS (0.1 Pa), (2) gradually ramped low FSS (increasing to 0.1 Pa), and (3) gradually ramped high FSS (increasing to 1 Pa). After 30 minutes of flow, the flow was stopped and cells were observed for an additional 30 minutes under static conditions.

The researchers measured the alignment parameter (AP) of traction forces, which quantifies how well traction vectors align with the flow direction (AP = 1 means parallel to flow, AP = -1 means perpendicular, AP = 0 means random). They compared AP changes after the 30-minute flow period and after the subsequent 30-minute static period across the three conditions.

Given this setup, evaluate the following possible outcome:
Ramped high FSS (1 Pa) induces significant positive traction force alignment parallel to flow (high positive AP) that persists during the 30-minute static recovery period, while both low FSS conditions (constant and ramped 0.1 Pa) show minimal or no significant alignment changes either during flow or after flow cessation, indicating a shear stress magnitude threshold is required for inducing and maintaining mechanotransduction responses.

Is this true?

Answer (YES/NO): NO